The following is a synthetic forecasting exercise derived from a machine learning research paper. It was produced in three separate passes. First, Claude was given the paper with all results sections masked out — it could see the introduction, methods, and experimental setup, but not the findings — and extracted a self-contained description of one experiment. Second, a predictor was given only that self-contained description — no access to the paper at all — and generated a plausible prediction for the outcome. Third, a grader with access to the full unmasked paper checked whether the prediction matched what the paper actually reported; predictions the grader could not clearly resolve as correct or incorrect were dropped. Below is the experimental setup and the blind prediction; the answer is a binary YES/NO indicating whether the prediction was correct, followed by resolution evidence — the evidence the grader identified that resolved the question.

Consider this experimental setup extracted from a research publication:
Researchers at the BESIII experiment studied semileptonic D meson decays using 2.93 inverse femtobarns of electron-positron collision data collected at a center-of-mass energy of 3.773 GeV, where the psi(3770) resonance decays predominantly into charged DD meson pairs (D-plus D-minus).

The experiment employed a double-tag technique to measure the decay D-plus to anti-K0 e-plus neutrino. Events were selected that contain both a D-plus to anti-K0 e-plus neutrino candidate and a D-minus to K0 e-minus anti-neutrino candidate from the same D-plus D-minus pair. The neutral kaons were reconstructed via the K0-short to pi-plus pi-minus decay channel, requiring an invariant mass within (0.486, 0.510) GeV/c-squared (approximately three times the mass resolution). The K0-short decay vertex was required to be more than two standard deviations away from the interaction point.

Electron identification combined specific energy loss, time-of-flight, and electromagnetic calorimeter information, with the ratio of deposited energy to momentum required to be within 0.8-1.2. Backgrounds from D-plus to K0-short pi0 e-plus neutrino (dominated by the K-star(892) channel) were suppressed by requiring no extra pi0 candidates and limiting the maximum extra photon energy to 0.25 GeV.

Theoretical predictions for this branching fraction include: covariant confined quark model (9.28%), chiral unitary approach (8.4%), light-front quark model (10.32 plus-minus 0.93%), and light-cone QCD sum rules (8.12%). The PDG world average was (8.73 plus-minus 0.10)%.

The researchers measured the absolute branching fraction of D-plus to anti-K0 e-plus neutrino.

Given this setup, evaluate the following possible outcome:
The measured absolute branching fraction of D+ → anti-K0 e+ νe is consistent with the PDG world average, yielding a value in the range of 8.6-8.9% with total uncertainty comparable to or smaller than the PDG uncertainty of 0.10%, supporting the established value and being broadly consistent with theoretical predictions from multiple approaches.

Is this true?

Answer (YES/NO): NO